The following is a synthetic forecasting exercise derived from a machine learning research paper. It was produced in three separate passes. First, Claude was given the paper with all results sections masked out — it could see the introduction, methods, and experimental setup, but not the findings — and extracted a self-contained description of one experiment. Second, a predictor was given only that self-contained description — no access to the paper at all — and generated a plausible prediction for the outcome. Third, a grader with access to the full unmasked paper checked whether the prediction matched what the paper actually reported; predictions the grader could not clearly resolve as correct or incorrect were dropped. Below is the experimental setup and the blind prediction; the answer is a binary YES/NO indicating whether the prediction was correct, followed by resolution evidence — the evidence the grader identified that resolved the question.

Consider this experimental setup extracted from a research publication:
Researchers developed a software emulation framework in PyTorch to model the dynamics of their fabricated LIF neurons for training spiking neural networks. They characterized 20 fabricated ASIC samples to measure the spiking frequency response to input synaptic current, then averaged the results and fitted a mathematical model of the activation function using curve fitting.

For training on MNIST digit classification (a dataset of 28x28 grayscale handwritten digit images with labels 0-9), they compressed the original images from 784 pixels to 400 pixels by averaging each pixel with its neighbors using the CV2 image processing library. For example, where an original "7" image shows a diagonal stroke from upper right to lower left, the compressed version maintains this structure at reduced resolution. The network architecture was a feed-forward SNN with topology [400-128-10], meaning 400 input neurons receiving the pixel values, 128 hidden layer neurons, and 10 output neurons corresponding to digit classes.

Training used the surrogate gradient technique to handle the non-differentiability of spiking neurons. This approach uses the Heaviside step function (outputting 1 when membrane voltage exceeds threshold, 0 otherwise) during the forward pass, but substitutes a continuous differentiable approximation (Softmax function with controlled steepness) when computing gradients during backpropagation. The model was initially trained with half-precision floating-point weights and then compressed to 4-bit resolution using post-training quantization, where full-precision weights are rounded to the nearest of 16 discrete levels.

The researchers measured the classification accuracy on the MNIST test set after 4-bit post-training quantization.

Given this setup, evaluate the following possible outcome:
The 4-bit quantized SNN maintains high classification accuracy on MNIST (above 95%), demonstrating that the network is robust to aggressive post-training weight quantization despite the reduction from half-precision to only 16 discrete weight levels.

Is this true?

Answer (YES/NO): NO